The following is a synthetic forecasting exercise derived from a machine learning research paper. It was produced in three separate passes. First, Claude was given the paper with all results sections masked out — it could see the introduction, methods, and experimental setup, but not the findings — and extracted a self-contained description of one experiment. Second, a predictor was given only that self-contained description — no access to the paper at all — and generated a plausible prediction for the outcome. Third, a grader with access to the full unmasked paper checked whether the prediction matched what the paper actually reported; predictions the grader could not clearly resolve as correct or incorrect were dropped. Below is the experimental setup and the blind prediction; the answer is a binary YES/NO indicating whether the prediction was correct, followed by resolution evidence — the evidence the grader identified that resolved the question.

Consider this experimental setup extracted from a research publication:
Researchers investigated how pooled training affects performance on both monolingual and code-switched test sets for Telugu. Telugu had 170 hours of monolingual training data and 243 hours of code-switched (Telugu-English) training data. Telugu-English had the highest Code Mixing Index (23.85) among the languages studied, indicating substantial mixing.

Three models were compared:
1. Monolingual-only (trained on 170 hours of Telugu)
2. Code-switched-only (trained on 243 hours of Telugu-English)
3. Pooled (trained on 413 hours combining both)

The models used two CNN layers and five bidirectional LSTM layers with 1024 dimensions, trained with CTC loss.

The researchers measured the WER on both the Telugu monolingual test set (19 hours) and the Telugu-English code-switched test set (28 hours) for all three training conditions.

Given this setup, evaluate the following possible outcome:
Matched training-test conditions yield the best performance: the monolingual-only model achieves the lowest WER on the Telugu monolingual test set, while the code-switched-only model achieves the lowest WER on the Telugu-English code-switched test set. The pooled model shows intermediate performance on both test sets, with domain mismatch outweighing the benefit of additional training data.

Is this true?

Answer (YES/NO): NO